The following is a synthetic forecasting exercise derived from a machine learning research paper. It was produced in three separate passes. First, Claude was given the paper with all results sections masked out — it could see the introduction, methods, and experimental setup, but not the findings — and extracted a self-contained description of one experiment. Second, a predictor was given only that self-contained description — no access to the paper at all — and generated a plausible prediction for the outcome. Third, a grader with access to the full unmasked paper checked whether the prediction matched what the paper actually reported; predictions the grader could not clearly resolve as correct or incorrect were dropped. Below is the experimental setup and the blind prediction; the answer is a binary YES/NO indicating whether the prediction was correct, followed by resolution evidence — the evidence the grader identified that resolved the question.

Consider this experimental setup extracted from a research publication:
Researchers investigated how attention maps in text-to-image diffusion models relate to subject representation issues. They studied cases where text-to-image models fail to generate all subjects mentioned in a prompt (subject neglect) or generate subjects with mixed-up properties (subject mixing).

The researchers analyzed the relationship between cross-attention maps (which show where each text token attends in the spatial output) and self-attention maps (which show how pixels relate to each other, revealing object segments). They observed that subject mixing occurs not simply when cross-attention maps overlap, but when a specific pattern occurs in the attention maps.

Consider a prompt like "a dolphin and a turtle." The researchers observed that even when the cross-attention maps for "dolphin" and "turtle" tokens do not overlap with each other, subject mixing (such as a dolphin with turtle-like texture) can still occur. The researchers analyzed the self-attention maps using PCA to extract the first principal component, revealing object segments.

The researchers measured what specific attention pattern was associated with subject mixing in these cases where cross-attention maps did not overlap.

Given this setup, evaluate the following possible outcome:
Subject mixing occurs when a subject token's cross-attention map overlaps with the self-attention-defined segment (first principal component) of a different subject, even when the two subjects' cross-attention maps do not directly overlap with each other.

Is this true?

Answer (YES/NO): YES